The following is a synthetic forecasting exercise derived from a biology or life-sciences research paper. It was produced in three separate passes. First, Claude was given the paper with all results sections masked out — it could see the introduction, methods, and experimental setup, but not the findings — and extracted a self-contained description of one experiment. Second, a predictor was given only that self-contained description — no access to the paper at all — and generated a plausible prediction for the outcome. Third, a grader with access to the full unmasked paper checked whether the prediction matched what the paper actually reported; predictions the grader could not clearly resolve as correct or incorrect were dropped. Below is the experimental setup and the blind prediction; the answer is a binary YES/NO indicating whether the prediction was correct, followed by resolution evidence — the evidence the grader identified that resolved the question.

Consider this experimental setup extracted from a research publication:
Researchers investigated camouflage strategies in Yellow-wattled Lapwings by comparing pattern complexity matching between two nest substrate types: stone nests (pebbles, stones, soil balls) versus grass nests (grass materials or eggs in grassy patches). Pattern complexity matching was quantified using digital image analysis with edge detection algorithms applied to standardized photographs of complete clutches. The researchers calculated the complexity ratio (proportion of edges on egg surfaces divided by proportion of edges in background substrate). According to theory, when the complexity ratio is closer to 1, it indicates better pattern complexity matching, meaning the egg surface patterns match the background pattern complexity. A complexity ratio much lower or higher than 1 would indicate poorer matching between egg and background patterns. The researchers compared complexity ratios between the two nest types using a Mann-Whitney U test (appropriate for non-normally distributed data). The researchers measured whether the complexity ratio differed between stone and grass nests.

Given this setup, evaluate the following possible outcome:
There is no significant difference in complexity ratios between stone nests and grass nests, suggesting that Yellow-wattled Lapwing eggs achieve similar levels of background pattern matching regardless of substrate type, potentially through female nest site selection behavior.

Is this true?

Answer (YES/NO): YES